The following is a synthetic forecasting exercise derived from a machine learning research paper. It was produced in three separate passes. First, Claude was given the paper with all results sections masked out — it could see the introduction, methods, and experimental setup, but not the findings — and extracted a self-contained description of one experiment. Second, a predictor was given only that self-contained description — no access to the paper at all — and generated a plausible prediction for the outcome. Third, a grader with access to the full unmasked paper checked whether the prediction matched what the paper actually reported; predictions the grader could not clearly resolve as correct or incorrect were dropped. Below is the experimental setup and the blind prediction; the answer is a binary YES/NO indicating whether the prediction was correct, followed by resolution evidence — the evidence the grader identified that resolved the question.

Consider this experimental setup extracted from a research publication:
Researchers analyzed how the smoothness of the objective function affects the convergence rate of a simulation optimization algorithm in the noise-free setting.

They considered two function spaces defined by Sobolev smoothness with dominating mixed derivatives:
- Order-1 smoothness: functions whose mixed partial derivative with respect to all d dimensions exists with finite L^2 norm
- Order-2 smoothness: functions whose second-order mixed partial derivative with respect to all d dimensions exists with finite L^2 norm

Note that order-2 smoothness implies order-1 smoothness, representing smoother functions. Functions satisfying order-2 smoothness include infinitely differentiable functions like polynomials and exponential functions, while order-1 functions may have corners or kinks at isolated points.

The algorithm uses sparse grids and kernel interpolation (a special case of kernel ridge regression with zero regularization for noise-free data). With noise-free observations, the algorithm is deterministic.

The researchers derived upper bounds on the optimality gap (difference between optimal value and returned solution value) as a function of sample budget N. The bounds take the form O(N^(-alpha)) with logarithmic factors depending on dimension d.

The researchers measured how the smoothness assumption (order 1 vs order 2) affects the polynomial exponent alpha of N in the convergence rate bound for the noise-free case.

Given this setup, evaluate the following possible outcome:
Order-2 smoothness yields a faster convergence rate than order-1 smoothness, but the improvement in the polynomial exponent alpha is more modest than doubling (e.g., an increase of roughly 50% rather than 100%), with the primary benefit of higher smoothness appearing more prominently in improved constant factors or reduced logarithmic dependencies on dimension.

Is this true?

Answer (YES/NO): NO